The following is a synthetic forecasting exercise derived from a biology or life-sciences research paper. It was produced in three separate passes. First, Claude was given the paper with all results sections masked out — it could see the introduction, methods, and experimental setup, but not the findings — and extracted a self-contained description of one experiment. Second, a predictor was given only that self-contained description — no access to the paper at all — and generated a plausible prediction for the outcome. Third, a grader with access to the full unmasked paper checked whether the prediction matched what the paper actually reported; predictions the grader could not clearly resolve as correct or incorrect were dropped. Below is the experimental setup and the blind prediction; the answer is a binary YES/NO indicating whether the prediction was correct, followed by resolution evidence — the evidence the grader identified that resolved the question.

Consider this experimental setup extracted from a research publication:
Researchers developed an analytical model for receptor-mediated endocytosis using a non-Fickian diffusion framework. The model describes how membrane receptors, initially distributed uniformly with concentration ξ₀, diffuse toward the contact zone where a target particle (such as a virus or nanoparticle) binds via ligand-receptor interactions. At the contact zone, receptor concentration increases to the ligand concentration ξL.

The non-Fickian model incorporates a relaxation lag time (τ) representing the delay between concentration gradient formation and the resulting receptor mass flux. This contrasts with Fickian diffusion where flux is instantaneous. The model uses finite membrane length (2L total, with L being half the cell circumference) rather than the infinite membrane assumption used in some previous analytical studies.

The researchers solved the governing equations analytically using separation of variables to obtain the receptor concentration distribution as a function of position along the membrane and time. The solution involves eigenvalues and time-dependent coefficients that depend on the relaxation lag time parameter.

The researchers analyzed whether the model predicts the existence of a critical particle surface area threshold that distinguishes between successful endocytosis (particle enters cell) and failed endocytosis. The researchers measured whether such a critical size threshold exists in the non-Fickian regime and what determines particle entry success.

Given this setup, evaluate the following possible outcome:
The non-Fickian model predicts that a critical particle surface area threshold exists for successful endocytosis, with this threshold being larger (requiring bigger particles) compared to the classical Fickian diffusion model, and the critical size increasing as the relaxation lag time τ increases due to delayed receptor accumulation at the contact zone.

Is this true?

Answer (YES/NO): NO